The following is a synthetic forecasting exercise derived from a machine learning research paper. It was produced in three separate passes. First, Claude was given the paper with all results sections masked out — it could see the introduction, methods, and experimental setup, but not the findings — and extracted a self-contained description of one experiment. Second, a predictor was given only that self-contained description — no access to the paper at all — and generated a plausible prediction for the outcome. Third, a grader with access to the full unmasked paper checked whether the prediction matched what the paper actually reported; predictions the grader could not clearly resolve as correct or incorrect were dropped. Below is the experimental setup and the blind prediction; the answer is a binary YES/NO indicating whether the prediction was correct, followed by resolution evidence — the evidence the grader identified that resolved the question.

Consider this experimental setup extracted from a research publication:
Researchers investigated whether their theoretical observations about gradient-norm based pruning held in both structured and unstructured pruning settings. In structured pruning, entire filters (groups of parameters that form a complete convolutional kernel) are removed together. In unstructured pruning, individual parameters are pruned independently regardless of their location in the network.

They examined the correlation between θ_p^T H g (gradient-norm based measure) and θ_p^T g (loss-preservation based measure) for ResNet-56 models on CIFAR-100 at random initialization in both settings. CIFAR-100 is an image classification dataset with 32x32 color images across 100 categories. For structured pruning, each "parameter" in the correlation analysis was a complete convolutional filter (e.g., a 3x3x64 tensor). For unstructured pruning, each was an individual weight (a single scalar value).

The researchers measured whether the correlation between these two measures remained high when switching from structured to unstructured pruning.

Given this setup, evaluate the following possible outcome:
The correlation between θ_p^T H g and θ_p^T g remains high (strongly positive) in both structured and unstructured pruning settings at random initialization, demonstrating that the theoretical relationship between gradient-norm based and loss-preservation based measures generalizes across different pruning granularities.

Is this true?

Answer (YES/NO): YES